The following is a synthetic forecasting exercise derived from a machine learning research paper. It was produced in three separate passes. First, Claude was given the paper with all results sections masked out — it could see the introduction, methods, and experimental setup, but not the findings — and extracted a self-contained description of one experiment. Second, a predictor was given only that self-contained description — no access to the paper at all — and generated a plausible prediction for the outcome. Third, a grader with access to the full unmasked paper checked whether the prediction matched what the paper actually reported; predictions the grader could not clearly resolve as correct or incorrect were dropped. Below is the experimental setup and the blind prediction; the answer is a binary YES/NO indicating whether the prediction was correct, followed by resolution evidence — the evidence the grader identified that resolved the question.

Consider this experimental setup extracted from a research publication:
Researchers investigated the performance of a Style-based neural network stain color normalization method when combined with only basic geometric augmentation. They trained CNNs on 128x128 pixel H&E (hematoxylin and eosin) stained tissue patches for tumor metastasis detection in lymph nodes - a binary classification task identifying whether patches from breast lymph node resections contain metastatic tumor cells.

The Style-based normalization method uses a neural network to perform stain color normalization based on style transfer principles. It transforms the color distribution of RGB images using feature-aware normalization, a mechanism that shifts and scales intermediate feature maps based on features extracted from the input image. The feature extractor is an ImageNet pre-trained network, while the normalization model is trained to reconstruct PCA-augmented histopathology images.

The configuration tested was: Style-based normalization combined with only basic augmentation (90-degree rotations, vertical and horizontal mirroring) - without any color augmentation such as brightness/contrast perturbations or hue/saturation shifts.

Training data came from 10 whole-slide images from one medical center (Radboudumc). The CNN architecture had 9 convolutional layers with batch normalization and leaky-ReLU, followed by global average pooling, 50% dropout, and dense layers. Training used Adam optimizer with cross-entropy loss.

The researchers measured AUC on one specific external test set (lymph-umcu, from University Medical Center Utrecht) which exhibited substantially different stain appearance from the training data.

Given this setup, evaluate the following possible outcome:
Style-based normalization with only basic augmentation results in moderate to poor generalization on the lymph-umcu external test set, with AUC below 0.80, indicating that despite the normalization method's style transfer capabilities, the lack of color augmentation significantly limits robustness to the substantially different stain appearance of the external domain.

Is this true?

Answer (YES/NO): NO